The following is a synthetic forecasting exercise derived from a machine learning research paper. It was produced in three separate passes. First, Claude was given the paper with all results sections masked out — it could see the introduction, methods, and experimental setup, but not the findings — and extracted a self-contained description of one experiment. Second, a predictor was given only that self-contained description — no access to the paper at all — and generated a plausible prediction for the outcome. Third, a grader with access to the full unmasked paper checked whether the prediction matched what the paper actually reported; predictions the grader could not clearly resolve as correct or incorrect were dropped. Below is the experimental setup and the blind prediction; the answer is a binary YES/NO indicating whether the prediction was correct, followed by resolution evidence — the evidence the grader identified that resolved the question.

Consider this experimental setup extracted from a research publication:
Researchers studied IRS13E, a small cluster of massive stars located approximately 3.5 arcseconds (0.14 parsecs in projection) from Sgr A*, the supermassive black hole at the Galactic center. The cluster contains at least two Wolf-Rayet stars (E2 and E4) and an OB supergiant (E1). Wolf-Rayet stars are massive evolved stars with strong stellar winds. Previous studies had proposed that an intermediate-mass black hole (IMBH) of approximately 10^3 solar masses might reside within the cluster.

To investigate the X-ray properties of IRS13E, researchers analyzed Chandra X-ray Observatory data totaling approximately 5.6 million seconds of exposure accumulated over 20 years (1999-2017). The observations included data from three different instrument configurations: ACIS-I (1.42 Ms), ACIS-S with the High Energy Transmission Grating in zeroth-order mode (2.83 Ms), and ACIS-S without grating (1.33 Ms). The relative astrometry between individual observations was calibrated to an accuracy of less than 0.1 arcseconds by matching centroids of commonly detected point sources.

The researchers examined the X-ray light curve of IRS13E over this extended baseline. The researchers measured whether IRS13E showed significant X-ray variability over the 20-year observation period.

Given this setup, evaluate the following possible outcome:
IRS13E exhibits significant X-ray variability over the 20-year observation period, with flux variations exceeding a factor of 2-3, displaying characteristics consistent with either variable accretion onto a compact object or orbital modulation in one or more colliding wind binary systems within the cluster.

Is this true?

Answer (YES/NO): NO